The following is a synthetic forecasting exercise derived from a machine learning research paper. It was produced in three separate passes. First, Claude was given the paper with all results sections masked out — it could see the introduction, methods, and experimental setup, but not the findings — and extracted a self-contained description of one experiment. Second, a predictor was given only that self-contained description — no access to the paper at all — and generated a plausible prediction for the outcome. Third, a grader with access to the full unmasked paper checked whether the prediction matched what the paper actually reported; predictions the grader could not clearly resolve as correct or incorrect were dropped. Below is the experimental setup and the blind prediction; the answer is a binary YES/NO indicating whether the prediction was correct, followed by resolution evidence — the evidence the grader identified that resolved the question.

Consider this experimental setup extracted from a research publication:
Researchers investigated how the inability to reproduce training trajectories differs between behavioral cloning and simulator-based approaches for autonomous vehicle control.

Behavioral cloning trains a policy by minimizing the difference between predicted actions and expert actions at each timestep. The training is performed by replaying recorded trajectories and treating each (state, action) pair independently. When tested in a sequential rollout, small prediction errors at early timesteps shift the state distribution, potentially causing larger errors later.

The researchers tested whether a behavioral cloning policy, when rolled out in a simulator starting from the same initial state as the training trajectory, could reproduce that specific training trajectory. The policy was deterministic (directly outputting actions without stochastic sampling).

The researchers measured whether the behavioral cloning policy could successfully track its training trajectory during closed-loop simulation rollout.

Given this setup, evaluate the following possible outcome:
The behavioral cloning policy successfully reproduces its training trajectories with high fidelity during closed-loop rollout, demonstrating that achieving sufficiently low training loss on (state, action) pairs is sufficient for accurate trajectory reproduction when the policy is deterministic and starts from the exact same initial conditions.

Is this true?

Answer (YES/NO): NO